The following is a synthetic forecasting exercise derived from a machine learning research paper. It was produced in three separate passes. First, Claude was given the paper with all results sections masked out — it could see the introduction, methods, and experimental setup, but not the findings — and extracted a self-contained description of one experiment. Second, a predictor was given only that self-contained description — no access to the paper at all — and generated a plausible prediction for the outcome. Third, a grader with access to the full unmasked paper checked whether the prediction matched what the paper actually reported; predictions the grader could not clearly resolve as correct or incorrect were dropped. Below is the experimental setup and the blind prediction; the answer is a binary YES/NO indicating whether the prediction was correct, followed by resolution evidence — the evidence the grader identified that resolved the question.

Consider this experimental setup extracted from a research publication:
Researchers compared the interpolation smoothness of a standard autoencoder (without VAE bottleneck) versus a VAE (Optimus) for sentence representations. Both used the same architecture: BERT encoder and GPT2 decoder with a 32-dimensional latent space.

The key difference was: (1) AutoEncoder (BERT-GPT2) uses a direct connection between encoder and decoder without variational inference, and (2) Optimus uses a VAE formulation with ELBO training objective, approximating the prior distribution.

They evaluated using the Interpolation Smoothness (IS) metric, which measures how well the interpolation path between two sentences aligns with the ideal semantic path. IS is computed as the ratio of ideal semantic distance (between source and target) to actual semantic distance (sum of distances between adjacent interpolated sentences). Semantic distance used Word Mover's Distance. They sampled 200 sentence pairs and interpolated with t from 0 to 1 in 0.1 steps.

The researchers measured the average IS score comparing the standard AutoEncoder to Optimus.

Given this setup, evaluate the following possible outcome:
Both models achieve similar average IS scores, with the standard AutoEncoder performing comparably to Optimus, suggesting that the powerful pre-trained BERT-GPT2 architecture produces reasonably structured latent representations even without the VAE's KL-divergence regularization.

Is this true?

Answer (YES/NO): NO